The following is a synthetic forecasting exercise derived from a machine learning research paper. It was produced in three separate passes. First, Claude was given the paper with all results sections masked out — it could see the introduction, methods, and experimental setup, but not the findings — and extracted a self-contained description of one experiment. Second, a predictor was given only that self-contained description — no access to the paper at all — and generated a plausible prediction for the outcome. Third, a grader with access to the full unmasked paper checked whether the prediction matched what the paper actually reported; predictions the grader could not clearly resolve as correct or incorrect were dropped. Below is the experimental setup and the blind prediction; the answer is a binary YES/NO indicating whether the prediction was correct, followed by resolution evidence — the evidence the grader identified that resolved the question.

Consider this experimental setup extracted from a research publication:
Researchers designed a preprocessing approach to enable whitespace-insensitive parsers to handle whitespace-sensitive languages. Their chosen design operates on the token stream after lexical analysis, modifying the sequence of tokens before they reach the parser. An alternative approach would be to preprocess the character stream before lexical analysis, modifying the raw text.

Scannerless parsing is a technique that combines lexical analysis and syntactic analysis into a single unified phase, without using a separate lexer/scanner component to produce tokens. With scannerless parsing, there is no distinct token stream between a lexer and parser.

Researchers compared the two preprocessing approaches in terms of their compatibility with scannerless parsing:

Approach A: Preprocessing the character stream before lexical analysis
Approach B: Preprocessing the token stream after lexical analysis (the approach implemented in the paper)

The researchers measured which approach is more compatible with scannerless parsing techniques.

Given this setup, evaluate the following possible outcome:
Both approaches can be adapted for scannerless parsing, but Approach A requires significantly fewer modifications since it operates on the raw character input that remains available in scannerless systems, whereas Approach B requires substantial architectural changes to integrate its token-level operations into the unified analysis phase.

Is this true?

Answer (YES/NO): NO